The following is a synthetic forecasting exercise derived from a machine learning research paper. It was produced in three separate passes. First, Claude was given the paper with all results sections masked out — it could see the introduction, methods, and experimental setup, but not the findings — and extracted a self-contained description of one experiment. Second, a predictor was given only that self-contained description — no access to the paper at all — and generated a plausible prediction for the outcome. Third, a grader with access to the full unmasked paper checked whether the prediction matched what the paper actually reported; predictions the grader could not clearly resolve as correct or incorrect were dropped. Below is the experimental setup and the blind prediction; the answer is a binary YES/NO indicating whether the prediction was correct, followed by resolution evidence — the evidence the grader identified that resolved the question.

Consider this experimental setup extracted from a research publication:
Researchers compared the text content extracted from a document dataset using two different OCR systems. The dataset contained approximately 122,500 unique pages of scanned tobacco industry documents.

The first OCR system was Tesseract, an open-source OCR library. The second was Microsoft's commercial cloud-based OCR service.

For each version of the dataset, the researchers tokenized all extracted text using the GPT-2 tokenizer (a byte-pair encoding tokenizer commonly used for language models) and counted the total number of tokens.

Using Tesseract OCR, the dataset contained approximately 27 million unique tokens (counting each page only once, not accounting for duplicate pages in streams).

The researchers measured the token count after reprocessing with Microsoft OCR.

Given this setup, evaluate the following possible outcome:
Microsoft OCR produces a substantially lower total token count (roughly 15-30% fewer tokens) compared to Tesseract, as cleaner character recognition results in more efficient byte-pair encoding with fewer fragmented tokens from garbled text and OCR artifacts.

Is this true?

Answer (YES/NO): NO